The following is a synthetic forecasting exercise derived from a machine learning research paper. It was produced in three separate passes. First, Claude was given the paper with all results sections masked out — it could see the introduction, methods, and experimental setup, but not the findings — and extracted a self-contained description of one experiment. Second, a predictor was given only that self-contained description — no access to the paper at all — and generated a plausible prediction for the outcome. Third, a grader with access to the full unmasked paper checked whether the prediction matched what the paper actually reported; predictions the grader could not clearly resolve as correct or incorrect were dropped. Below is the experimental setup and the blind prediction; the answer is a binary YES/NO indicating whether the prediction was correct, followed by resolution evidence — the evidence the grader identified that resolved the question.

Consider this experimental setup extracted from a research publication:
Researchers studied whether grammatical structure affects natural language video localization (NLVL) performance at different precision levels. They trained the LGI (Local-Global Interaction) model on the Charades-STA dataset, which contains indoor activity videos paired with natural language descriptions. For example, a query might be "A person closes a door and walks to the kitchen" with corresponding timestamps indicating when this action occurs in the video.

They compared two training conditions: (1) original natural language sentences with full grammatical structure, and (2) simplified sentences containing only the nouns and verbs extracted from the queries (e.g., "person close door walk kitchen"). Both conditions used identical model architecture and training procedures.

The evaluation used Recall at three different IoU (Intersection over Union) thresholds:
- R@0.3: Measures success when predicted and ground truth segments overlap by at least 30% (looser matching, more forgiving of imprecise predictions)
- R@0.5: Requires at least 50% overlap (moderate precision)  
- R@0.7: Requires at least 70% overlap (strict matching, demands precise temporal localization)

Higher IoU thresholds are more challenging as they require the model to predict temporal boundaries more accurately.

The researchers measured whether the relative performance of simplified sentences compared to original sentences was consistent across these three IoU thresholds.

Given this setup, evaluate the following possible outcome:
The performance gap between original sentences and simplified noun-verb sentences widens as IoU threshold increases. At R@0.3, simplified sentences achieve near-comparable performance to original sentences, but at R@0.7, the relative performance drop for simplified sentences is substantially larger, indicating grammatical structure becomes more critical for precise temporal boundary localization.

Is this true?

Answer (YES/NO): NO